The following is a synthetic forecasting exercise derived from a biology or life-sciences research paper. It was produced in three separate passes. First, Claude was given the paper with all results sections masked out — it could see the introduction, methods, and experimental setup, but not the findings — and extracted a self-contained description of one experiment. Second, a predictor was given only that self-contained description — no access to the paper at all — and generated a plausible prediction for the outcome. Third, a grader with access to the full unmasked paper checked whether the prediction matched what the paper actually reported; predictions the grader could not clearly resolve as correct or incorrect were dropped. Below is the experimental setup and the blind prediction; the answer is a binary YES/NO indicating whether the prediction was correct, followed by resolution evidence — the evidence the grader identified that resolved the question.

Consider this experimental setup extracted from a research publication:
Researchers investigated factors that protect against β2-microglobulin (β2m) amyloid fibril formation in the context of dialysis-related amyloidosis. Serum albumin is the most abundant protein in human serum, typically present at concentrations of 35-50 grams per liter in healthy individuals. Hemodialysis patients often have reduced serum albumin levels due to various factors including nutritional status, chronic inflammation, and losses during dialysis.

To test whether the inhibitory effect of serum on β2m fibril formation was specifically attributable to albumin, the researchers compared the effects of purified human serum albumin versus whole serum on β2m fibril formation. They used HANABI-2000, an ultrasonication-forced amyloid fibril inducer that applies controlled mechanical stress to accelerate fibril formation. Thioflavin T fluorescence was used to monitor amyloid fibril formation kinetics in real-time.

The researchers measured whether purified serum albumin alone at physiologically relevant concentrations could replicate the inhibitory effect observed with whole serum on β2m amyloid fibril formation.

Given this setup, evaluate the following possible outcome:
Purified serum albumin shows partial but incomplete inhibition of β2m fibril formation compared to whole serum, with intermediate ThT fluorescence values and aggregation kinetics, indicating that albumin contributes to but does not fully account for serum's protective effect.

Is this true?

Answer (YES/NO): NO